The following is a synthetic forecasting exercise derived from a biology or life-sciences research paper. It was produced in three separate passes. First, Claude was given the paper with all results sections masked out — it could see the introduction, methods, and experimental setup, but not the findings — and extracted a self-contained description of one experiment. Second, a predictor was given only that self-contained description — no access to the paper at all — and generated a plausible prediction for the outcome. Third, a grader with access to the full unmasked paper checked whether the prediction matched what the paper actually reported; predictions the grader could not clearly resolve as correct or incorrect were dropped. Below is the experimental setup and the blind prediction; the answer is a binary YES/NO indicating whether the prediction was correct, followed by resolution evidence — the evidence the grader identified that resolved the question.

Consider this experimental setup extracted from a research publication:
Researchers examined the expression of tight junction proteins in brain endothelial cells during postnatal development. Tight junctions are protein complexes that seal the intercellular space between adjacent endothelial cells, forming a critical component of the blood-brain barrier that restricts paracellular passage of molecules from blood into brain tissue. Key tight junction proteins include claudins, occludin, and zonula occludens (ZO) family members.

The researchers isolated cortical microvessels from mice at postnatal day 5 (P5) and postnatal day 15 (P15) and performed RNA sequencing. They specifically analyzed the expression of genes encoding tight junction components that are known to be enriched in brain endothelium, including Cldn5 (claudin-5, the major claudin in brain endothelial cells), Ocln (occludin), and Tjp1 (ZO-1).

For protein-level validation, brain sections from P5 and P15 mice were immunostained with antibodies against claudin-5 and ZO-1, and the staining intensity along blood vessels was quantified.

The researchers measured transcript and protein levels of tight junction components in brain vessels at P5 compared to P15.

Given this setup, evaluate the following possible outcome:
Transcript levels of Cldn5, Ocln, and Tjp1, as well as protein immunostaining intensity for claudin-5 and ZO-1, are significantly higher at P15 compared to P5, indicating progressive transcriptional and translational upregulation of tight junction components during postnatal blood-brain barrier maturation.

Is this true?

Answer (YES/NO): NO